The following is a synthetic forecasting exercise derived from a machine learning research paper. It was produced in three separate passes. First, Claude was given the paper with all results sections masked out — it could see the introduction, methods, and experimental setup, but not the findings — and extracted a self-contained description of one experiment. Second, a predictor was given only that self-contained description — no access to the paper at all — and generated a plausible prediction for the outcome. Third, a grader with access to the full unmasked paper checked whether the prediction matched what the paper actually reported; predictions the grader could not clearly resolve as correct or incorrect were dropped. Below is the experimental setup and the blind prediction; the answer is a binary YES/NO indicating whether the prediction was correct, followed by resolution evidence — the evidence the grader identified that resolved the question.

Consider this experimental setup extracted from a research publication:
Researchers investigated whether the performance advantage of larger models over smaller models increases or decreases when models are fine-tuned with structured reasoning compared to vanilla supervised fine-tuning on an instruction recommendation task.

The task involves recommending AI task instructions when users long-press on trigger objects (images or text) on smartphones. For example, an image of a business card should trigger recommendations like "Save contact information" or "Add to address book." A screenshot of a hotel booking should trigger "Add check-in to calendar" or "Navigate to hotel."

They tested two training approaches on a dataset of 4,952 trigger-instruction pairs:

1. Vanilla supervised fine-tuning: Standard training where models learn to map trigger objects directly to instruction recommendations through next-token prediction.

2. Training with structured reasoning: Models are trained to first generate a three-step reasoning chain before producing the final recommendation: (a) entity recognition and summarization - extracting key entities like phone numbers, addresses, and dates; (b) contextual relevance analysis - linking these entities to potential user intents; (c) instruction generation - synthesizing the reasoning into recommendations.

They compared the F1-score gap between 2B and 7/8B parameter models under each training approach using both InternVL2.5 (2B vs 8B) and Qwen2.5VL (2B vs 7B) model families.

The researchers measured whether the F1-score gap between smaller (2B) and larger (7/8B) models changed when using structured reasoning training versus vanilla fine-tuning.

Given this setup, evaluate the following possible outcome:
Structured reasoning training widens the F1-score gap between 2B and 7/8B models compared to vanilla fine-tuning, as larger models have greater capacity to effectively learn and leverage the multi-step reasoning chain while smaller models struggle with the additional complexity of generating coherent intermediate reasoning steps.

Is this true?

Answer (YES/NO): YES